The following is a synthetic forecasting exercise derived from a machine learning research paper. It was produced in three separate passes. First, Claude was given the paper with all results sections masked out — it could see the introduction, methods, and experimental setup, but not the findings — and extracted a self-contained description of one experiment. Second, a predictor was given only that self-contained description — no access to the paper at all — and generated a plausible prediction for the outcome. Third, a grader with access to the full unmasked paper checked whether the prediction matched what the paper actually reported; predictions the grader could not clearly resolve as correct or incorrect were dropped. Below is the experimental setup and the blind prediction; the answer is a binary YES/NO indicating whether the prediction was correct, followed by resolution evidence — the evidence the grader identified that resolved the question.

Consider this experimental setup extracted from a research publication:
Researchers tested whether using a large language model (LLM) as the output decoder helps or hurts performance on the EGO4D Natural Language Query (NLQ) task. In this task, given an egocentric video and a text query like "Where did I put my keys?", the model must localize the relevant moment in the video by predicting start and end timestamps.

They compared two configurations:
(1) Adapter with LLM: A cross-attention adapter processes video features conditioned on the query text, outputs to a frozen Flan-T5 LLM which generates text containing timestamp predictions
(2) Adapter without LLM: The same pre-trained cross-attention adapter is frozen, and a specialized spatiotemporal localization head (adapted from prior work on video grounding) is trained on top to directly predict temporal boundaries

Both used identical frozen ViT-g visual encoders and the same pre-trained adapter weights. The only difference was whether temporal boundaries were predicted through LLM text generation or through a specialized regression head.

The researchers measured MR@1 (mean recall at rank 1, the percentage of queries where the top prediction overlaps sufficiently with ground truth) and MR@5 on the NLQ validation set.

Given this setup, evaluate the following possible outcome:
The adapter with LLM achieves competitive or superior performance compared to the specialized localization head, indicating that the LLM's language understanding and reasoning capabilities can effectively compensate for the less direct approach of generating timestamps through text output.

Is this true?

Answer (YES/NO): NO